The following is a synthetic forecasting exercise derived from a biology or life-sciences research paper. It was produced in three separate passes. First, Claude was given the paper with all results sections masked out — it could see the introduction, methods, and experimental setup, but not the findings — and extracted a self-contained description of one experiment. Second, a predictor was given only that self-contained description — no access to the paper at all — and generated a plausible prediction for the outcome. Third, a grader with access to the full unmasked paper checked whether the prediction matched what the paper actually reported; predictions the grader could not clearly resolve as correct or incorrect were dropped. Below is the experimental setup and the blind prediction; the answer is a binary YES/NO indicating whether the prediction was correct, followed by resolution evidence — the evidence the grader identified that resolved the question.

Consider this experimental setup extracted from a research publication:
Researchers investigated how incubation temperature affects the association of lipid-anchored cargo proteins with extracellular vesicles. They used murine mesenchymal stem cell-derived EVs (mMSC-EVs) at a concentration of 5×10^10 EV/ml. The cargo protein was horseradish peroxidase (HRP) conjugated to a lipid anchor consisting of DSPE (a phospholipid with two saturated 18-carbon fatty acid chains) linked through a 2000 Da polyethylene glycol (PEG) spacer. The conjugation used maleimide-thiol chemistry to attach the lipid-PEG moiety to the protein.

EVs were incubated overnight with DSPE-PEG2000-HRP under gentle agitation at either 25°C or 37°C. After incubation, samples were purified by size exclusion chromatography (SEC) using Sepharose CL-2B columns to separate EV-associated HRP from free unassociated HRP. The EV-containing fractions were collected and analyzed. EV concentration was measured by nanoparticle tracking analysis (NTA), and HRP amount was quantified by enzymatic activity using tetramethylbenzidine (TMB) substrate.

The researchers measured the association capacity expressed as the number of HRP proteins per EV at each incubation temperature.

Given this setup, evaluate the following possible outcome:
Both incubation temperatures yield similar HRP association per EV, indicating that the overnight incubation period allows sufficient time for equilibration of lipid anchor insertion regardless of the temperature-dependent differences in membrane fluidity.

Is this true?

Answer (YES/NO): NO